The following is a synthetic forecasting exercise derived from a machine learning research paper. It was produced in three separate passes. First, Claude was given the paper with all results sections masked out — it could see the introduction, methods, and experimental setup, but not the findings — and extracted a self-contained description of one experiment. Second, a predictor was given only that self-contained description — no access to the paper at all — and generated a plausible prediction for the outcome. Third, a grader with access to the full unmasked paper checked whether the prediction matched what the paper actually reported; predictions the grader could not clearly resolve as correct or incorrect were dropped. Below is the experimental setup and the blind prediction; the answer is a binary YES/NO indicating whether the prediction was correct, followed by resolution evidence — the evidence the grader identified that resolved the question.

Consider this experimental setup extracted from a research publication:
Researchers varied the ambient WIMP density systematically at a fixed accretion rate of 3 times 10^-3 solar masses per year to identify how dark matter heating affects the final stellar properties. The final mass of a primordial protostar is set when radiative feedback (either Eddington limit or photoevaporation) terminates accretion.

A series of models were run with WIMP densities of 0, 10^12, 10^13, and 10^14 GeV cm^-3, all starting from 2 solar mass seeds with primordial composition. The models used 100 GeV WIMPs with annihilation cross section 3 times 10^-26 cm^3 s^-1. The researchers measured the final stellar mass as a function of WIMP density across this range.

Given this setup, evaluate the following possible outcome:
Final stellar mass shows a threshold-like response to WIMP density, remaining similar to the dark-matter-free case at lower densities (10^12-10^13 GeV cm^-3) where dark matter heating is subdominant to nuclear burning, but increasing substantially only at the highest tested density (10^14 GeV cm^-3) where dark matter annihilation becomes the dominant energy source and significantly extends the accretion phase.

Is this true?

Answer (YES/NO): NO